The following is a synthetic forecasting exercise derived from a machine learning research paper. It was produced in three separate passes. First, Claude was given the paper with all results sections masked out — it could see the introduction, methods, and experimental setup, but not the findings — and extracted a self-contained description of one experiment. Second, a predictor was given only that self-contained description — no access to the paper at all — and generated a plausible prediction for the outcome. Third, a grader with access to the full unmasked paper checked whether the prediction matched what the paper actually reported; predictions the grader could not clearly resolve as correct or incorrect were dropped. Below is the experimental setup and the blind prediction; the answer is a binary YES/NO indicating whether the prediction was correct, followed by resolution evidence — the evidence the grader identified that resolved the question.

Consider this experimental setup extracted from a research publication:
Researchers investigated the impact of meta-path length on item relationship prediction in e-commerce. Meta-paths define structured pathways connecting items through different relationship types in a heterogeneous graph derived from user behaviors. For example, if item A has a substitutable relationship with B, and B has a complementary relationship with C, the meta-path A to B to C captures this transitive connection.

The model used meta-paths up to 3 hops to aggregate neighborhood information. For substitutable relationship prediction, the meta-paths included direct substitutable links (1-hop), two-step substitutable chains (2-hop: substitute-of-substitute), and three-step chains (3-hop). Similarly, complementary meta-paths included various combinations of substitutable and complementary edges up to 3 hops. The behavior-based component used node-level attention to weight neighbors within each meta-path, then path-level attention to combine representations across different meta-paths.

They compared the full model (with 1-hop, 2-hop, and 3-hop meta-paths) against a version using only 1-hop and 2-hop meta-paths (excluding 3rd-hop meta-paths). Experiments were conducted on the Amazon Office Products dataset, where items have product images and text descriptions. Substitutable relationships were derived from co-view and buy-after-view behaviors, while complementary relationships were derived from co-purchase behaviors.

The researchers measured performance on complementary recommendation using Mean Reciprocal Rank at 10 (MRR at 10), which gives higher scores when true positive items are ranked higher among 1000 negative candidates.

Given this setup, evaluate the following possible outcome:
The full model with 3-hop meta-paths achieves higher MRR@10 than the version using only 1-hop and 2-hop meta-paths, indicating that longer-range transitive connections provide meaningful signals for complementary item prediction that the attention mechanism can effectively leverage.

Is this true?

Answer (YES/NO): YES